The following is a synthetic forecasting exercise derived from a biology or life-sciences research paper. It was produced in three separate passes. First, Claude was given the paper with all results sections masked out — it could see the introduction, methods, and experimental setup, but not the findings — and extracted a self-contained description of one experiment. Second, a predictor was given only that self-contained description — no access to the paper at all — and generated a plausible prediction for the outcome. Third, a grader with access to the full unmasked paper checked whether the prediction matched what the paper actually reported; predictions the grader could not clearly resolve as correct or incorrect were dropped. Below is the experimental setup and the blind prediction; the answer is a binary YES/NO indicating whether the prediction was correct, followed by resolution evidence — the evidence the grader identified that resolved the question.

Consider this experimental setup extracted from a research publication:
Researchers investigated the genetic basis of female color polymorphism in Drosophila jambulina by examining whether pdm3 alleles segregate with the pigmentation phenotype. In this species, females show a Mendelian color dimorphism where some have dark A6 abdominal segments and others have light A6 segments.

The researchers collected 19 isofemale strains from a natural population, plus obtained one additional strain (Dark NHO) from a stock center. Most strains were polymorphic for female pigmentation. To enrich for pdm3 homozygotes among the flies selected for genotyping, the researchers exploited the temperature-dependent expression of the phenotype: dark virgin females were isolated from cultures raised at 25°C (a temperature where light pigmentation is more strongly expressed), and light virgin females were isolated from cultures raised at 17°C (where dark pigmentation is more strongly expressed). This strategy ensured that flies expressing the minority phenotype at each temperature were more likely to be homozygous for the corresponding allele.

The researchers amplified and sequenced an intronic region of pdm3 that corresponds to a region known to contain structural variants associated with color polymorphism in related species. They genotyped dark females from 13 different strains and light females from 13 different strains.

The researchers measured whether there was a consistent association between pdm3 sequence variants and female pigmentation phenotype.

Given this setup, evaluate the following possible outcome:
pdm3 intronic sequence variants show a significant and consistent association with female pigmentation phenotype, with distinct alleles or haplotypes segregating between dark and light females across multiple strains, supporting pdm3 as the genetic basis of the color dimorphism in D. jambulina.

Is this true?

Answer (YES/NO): YES